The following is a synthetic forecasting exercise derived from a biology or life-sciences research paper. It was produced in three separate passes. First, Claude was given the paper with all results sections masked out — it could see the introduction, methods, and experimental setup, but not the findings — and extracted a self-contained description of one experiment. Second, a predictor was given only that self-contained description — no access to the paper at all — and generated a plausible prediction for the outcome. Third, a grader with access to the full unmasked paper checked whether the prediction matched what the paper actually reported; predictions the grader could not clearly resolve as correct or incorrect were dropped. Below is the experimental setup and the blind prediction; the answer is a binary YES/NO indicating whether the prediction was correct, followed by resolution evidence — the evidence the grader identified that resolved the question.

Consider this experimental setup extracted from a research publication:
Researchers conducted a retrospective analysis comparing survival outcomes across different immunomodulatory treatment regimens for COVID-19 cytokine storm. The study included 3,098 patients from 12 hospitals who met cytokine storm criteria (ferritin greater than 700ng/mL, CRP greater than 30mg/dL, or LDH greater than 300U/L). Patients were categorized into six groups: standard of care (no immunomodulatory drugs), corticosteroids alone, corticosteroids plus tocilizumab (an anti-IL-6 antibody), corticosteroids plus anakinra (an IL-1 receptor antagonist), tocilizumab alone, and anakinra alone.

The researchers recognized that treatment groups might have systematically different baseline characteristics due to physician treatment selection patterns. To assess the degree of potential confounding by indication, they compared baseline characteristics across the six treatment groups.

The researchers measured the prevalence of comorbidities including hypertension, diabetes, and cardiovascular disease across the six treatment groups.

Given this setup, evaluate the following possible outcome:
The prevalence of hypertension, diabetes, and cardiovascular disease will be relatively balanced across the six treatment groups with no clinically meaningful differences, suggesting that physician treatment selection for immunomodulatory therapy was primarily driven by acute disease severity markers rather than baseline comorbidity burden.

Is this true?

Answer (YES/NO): NO